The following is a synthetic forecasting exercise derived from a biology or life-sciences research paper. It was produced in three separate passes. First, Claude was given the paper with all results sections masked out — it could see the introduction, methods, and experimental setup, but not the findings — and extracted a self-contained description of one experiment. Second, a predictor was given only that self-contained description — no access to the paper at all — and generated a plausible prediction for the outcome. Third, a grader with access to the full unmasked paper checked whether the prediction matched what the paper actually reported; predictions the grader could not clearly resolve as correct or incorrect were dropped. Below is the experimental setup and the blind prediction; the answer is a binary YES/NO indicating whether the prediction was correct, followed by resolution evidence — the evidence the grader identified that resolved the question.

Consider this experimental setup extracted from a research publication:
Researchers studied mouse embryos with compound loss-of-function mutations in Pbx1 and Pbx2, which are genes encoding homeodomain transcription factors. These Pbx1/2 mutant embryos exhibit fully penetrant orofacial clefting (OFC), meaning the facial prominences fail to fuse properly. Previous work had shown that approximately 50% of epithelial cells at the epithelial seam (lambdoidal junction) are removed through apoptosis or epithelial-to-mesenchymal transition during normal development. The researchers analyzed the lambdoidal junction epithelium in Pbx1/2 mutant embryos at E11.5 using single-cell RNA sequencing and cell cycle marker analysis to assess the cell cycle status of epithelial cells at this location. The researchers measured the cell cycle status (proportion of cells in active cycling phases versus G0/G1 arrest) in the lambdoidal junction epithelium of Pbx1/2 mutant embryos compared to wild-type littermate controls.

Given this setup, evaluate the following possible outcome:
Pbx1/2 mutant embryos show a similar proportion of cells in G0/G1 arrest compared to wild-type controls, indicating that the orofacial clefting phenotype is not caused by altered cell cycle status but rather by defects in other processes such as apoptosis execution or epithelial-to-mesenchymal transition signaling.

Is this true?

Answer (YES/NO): NO